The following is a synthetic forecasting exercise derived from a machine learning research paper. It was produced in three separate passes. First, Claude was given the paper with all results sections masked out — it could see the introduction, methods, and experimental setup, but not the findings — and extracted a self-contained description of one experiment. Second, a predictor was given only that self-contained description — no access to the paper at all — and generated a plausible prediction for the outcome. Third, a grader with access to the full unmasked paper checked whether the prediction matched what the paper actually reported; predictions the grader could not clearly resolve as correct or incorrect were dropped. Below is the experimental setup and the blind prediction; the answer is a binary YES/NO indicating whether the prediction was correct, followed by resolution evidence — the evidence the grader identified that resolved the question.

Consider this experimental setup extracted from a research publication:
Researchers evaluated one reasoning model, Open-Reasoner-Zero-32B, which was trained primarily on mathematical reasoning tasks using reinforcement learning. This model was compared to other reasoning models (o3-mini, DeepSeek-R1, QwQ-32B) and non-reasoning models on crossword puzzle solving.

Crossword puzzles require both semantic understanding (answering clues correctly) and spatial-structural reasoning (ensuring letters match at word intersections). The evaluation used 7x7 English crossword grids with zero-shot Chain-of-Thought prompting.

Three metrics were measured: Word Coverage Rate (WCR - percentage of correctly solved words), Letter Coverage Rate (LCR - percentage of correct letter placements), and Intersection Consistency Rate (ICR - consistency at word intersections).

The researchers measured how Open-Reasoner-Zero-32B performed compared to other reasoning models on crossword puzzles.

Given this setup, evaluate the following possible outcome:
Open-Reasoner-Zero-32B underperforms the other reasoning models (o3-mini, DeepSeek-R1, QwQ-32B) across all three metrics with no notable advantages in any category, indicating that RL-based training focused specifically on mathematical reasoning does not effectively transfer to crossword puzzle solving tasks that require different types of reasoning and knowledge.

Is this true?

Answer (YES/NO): YES